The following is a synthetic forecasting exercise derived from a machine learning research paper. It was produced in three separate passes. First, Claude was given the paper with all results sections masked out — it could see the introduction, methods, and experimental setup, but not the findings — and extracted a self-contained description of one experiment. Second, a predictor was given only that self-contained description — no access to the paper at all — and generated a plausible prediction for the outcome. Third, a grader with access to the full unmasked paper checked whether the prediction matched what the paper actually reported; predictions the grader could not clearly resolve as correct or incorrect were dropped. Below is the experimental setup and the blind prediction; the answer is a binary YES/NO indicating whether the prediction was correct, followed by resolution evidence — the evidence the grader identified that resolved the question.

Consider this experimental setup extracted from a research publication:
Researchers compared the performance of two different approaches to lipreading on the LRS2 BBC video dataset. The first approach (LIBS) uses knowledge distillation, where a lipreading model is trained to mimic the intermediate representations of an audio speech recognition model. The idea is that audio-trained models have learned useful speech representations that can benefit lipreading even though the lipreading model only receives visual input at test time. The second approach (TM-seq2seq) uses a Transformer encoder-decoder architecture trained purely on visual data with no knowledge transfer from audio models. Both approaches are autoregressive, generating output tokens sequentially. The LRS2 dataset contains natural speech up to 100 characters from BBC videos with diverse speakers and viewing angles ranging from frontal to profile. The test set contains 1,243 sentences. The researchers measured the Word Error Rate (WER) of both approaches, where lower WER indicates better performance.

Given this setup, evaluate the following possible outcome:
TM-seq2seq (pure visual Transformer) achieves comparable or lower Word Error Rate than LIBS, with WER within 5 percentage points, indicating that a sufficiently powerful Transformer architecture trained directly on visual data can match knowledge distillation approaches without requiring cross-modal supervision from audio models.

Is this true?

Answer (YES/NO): YES